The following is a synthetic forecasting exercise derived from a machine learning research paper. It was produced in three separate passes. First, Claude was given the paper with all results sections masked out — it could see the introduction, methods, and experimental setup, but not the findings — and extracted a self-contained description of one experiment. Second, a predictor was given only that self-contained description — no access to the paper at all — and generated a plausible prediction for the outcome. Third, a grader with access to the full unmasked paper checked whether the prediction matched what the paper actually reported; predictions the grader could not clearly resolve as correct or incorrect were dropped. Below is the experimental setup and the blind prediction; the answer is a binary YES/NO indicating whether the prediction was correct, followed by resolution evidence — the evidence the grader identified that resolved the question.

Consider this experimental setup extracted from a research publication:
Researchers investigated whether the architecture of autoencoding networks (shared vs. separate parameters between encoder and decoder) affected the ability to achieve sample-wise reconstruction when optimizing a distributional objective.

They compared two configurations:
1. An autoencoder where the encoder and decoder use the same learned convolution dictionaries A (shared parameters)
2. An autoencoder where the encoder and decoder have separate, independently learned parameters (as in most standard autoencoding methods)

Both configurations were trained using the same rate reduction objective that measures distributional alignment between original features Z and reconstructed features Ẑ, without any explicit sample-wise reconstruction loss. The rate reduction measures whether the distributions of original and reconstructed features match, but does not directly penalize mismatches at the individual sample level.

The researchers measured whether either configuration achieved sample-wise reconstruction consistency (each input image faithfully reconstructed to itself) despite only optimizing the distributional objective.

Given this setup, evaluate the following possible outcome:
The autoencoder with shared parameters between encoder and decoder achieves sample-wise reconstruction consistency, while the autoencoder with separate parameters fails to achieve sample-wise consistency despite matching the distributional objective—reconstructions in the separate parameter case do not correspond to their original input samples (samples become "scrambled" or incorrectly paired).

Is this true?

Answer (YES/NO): YES